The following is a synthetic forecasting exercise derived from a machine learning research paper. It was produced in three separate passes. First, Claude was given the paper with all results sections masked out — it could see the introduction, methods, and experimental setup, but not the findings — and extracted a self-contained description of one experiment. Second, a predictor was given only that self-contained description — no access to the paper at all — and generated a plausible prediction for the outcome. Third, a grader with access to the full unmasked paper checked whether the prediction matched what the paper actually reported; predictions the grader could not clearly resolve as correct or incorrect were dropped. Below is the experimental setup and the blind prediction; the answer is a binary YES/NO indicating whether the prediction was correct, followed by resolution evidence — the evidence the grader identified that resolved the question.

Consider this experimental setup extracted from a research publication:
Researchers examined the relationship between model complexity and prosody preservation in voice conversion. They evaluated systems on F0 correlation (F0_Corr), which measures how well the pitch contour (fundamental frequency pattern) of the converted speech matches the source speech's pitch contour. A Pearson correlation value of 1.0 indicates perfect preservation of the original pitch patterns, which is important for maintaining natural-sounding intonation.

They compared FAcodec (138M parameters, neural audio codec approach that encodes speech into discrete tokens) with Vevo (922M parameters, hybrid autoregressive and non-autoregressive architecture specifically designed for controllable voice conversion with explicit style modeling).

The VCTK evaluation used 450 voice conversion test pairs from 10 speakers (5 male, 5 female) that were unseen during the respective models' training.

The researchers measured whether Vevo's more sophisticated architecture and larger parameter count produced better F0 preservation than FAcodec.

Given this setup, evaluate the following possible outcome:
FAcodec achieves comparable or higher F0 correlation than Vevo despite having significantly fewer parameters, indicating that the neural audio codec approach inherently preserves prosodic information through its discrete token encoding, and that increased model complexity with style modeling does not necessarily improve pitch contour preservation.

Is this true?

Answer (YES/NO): YES